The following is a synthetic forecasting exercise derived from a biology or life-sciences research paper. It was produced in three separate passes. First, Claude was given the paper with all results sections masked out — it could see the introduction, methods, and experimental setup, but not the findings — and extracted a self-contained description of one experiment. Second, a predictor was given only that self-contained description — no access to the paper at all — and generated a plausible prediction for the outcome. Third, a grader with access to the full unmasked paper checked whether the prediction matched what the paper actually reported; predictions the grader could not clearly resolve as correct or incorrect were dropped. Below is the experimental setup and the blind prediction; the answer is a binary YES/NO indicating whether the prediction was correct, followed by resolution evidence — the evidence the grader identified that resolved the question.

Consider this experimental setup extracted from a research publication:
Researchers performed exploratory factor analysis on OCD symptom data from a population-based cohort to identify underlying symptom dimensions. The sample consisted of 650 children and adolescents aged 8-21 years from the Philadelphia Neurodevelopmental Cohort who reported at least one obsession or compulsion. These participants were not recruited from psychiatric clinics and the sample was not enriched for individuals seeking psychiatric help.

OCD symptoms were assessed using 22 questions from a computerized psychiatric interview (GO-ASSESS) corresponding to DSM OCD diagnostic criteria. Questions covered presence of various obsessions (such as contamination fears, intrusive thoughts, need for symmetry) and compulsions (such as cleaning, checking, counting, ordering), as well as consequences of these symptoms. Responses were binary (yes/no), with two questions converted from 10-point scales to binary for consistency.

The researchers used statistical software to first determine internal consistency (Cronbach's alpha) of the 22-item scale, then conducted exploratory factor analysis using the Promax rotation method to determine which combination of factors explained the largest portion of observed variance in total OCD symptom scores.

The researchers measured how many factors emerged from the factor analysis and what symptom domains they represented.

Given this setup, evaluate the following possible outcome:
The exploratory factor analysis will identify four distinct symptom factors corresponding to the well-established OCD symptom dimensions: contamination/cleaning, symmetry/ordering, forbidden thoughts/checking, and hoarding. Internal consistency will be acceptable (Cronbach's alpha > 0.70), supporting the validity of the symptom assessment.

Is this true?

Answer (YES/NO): NO